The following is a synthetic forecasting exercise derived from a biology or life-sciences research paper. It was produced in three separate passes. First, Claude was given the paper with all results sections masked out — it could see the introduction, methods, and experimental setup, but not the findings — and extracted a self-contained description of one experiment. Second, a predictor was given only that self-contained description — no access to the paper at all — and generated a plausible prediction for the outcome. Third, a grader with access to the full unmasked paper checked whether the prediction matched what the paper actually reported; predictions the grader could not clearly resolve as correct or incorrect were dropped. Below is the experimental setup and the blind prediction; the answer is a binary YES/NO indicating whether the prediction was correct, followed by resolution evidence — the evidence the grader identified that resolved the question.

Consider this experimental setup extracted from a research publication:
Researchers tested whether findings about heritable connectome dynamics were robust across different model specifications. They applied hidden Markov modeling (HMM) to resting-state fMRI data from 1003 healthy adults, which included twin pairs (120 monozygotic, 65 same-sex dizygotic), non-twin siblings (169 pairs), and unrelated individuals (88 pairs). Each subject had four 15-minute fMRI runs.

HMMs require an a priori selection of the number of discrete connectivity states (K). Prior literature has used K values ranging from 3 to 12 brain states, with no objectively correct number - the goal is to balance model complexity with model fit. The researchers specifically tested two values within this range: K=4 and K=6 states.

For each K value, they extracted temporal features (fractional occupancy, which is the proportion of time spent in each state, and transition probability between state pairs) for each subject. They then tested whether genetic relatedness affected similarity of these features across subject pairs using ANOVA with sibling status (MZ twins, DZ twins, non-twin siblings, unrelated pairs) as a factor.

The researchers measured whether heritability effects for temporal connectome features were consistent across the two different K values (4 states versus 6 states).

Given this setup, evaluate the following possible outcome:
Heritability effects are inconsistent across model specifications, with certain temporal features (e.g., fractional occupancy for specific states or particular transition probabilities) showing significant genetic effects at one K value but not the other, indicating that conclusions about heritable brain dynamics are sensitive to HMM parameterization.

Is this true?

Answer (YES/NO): NO